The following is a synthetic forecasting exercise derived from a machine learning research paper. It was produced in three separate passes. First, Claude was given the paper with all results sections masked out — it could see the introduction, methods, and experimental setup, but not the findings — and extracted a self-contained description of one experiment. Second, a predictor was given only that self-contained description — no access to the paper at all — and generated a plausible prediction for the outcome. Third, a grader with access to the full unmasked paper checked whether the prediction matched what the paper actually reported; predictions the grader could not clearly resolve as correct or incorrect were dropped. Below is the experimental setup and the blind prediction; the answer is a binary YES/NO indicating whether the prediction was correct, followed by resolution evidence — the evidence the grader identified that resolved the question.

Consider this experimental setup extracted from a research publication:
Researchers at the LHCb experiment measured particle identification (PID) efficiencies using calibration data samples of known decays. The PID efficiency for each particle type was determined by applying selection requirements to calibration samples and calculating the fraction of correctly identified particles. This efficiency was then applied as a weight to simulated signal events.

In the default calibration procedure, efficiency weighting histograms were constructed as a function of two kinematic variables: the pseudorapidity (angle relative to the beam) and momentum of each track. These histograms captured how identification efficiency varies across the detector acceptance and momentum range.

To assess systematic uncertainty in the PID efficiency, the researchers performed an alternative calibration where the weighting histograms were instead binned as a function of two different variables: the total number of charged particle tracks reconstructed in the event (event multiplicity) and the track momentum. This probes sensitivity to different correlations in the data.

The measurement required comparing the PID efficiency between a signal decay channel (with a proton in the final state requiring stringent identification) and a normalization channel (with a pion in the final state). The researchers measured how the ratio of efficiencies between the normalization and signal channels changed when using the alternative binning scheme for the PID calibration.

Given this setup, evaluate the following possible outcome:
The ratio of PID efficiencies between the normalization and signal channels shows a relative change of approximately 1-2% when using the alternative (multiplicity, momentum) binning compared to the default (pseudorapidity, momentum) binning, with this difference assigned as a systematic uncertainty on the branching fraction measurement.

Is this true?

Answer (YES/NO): NO